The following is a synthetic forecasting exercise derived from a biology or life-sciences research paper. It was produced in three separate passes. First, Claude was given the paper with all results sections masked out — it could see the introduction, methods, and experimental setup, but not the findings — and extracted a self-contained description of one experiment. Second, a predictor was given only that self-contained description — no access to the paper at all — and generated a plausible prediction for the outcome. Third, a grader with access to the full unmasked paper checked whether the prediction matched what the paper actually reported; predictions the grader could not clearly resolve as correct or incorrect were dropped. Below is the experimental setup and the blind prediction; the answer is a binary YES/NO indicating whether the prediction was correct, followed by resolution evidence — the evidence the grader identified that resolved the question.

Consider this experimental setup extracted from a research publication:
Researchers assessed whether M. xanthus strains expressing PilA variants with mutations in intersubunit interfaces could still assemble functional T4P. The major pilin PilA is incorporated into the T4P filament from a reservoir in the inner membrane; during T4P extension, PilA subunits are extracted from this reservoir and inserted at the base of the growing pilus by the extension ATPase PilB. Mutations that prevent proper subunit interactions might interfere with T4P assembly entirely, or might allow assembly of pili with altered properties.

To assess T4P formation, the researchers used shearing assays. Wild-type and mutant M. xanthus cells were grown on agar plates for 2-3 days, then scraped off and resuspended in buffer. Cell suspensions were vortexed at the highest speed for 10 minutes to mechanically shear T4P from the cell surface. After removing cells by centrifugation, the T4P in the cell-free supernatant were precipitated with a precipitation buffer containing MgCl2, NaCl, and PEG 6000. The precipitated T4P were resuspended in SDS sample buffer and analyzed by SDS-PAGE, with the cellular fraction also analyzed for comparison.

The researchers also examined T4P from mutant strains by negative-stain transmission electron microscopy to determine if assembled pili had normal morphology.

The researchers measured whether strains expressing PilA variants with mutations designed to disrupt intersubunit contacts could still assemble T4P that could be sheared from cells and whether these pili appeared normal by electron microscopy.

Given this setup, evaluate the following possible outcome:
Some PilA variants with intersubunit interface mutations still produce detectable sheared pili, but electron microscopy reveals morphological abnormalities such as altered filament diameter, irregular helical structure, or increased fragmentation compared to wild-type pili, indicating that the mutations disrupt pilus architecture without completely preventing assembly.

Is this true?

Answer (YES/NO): NO